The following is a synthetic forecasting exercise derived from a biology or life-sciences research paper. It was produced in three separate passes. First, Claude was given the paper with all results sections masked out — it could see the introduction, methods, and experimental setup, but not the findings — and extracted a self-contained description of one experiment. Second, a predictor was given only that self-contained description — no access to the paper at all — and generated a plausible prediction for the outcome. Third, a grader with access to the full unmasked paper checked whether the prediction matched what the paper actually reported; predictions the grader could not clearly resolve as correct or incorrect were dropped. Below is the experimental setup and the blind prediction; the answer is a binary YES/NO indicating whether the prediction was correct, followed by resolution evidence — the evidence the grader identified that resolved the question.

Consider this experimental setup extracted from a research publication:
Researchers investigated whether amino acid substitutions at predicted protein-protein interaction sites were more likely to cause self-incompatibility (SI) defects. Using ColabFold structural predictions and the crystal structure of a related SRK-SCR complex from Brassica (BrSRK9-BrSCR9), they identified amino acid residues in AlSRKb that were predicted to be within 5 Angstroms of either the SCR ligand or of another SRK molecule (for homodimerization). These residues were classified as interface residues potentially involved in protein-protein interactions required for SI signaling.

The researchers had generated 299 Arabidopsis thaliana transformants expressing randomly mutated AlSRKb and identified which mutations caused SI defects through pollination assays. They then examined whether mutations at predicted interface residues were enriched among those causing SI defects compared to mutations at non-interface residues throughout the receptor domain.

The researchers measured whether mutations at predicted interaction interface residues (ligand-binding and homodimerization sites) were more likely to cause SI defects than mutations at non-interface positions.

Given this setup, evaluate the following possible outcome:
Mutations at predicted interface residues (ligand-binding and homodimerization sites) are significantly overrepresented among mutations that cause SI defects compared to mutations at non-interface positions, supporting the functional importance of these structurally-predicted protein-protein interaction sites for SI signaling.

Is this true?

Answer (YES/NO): NO